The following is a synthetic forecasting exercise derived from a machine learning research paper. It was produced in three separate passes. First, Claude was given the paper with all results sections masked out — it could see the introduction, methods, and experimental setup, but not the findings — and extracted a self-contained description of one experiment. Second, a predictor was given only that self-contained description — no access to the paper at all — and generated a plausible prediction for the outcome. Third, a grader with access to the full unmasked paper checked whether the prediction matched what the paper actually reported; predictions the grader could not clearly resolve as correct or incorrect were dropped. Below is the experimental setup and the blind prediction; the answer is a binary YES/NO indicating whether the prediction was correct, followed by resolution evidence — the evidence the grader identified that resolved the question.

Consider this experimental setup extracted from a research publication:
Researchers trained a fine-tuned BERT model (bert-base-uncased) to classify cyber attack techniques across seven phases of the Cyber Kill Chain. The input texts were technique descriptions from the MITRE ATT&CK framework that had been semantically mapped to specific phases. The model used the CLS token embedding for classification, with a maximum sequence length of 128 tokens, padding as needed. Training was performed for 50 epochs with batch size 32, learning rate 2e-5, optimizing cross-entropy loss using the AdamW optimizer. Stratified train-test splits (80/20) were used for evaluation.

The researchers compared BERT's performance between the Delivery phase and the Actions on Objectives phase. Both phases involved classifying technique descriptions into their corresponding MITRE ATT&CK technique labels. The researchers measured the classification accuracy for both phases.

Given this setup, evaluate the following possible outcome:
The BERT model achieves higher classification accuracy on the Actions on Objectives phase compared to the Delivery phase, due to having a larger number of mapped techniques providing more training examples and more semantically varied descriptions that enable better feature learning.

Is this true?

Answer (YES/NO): NO